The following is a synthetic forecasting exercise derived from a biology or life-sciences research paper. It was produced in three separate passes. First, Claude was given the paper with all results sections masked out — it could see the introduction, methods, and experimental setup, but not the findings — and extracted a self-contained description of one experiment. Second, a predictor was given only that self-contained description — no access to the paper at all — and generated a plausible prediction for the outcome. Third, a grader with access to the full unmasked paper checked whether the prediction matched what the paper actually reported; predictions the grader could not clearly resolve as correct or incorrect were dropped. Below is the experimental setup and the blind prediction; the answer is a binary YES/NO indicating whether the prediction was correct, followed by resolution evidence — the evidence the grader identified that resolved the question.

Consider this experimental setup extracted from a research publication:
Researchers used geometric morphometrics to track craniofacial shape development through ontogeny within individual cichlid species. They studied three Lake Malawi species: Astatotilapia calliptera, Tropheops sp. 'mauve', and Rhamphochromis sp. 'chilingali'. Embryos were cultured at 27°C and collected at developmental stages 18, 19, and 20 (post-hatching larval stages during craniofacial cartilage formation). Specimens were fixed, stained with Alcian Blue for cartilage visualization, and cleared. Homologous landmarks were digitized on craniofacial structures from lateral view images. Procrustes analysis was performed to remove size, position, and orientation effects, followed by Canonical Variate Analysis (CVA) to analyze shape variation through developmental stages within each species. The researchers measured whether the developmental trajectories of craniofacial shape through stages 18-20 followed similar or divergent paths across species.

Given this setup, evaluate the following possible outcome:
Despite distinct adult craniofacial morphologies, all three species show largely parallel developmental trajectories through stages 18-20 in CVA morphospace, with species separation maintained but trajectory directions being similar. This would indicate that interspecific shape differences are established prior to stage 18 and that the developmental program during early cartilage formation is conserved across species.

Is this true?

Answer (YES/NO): NO